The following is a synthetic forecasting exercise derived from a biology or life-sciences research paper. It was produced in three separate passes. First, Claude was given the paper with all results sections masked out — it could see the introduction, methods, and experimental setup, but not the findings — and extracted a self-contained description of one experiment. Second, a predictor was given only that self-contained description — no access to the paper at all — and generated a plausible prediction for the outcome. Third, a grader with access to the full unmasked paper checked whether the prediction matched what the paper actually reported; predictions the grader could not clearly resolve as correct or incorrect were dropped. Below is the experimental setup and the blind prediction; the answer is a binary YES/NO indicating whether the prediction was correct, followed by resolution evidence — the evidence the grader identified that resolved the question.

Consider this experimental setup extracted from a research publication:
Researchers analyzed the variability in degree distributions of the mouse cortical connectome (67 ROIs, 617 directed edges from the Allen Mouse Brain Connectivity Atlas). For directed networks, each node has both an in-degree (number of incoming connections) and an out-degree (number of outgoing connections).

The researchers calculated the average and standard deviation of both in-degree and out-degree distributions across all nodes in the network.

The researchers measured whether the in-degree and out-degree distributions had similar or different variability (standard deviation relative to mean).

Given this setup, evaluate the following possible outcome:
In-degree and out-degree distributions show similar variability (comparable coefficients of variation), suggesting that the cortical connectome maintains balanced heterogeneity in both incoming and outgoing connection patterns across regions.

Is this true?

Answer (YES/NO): NO